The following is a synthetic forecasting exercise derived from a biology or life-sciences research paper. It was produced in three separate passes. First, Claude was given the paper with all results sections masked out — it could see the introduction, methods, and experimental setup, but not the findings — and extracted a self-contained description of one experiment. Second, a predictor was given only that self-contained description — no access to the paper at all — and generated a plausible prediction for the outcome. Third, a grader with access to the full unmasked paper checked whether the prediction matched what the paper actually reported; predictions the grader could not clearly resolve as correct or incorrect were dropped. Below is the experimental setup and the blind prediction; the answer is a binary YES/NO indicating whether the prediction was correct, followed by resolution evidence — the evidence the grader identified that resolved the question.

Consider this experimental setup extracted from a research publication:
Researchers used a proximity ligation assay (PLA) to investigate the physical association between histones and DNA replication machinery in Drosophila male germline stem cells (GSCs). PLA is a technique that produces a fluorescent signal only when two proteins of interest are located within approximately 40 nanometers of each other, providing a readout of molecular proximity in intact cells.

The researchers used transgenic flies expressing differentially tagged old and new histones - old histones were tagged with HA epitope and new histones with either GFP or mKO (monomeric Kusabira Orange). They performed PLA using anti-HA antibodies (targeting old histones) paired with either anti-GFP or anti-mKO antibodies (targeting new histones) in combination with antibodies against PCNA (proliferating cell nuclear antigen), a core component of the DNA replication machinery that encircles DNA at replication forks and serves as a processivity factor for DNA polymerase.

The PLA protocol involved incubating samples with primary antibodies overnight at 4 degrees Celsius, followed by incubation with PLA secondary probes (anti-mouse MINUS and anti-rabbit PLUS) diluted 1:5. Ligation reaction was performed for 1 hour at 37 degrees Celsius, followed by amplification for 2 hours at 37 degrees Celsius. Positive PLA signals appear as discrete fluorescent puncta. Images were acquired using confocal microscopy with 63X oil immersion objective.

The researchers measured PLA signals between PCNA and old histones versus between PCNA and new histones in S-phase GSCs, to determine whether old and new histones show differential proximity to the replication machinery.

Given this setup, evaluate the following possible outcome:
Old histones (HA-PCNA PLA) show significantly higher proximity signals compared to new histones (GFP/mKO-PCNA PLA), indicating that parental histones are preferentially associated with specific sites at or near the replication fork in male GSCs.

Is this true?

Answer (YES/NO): NO